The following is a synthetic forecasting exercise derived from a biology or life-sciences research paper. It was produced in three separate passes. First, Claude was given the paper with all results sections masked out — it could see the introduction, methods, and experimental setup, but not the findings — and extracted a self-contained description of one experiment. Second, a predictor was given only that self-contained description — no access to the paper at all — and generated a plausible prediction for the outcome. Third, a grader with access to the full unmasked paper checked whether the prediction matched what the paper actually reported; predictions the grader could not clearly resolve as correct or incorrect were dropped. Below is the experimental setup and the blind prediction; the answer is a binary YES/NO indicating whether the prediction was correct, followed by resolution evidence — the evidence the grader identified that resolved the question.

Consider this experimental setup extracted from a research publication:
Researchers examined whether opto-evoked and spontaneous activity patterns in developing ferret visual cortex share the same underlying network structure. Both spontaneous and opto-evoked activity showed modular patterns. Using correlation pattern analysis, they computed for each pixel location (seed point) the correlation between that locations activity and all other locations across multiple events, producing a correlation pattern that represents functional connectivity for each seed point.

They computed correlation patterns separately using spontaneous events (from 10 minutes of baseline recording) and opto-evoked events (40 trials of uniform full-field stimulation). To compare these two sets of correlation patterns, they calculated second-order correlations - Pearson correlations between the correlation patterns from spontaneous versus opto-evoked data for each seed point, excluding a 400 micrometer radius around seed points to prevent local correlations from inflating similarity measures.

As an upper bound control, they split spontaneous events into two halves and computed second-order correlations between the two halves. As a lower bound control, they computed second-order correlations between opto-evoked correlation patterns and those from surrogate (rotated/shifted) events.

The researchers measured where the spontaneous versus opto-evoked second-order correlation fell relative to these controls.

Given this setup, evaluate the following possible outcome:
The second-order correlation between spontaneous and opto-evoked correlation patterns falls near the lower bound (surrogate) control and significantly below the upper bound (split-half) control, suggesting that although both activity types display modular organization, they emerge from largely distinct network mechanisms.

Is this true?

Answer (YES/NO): NO